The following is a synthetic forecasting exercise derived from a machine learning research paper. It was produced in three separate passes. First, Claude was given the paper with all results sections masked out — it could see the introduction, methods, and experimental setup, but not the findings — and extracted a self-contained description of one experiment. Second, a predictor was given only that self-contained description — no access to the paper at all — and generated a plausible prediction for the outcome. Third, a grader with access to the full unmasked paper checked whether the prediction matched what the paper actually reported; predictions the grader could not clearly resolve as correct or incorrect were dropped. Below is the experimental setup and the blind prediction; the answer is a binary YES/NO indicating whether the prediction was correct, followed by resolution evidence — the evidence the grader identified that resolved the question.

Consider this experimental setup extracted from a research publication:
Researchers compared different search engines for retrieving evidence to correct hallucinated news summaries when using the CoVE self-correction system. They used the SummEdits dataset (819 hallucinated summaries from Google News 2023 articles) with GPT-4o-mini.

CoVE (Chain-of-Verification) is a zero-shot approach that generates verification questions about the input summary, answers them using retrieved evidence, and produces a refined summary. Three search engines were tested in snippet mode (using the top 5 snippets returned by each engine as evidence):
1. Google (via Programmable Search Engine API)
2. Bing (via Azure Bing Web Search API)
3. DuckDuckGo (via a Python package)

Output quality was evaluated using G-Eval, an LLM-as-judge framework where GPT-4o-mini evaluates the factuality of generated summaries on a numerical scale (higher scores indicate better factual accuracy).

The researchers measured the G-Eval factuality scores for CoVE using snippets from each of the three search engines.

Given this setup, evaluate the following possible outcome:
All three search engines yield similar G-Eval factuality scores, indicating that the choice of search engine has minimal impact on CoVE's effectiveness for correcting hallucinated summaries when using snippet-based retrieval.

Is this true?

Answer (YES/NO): NO